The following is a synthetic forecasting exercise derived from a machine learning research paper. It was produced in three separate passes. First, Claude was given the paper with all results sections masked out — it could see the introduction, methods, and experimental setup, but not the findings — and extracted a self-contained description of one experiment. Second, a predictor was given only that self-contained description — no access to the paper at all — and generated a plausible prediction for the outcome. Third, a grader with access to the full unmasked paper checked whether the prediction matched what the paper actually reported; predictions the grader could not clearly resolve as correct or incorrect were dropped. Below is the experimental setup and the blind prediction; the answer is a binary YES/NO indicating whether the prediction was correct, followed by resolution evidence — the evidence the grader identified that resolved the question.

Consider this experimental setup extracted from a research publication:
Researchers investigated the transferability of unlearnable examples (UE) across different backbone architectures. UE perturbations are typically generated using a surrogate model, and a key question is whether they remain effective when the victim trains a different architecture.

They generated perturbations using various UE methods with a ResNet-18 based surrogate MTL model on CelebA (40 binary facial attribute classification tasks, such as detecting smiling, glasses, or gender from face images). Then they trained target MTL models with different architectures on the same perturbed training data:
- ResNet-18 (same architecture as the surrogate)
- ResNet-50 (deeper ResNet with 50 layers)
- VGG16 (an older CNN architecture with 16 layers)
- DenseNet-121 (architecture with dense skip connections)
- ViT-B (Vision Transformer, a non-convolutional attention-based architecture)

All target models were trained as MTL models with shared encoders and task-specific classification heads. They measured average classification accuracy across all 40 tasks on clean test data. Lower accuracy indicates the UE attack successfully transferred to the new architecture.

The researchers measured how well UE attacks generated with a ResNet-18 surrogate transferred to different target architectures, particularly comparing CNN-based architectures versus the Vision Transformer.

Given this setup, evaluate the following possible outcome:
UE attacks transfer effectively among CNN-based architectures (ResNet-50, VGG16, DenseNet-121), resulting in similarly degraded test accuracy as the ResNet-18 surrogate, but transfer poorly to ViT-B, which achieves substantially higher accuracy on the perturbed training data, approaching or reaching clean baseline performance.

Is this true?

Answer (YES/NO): NO